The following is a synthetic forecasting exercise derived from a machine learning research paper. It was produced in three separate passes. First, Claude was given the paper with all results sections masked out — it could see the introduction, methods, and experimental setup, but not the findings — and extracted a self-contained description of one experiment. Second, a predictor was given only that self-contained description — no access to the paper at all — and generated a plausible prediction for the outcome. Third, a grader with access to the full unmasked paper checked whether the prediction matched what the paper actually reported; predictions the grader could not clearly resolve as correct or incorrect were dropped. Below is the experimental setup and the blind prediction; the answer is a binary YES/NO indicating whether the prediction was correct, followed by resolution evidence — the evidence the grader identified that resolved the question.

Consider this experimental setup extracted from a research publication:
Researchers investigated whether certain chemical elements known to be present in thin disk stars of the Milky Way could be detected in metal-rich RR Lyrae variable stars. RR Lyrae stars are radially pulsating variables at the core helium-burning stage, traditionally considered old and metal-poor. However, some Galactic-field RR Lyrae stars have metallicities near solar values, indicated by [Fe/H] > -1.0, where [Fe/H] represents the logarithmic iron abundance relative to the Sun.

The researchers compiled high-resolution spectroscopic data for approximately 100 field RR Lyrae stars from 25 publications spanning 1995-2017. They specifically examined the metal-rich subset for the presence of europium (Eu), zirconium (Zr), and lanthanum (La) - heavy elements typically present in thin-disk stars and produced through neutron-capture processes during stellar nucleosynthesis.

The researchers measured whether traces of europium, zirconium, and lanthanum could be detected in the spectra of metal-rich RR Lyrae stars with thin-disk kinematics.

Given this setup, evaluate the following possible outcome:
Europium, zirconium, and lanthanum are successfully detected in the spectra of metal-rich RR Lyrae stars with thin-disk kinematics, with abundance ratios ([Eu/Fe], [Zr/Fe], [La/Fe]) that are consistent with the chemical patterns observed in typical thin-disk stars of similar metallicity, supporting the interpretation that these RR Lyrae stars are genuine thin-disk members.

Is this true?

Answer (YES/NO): NO